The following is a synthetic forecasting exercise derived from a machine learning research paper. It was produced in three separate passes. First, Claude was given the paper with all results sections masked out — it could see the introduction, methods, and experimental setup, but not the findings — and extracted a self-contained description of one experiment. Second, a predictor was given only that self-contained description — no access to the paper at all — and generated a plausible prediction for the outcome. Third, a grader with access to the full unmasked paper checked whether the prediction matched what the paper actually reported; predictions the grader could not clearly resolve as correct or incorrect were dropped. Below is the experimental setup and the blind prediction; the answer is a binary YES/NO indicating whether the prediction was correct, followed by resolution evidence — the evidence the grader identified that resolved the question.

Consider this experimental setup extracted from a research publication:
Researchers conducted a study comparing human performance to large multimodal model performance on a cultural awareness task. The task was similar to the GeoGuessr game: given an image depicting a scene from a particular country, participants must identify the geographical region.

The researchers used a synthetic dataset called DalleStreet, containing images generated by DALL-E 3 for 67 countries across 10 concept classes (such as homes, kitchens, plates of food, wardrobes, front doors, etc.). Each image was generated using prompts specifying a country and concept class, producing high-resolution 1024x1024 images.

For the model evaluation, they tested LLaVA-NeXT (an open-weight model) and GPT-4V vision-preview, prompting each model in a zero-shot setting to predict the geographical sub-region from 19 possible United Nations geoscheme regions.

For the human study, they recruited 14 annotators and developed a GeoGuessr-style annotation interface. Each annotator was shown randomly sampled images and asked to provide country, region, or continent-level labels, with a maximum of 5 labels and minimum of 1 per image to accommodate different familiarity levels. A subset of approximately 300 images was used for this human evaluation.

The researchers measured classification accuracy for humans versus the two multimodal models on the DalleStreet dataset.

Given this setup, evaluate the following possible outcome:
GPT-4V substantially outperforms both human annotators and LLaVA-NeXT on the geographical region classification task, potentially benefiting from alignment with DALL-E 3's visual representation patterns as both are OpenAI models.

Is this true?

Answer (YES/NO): NO